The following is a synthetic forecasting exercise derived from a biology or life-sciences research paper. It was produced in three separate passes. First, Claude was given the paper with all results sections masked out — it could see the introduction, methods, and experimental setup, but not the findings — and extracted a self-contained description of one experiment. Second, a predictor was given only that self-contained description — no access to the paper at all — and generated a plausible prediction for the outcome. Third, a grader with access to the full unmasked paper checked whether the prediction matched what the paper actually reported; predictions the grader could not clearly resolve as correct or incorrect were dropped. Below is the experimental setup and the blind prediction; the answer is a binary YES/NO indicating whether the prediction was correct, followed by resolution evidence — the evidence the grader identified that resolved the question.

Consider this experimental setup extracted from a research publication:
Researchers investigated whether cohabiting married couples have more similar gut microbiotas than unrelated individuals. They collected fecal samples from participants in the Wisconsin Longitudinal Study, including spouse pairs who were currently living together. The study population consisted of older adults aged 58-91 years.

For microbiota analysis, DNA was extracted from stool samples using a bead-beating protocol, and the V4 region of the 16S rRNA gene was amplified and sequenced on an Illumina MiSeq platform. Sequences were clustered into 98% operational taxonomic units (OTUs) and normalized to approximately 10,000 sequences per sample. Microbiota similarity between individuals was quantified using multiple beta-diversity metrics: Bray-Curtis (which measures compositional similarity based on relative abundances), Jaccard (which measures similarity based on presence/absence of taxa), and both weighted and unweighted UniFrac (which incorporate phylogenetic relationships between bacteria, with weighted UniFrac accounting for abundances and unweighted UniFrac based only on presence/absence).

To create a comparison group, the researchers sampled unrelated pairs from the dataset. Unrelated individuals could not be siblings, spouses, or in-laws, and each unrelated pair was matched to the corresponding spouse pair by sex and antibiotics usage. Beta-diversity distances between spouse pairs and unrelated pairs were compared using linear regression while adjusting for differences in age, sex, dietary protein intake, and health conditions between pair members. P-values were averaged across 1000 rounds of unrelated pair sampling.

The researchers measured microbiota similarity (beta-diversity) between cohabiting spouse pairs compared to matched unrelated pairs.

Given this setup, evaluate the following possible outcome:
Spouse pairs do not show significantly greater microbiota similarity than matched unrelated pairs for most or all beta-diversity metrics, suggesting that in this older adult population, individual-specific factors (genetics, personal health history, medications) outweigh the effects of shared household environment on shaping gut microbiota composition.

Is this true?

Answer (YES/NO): NO